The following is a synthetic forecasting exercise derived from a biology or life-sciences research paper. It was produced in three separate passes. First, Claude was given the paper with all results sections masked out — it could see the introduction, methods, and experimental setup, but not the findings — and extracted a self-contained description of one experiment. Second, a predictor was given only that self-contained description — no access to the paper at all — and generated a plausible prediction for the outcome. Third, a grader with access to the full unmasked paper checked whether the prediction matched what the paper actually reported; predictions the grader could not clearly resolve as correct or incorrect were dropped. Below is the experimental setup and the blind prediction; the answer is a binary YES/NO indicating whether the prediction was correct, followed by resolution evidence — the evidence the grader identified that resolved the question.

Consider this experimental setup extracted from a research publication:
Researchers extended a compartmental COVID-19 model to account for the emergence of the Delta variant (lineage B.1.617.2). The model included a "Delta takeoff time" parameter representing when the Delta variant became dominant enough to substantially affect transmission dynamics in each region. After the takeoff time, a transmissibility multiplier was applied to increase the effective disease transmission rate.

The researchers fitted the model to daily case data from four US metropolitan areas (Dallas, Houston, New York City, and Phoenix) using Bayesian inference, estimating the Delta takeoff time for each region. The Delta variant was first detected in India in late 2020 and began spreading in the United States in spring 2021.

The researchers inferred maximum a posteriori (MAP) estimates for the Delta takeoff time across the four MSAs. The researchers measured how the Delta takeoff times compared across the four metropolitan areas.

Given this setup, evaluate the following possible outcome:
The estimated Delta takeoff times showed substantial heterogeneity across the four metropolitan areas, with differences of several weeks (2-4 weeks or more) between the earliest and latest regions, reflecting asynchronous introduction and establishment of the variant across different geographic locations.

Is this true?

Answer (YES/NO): NO